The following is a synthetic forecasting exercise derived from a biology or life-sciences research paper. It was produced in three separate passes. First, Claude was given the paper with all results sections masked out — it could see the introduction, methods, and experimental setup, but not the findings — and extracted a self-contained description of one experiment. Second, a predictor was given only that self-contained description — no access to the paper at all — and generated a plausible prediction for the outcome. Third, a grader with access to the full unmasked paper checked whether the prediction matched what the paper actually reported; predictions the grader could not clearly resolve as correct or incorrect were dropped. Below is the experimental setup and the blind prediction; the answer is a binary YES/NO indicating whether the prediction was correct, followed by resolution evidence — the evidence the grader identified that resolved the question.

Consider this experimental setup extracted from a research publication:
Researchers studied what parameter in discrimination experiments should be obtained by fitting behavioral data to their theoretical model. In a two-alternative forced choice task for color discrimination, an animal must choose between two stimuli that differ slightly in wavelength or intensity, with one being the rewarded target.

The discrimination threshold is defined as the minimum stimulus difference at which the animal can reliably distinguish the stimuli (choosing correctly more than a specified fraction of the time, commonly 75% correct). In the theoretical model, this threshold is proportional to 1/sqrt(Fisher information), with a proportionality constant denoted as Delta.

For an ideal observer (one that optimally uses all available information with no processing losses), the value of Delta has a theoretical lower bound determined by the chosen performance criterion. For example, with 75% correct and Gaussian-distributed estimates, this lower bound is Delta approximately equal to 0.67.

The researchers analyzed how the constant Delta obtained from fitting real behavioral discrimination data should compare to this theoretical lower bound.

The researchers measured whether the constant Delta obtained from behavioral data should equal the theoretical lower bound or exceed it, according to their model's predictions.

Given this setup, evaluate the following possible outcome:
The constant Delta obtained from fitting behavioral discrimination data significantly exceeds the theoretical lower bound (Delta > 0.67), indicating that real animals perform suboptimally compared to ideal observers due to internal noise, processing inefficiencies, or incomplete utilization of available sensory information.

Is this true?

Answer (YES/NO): YES